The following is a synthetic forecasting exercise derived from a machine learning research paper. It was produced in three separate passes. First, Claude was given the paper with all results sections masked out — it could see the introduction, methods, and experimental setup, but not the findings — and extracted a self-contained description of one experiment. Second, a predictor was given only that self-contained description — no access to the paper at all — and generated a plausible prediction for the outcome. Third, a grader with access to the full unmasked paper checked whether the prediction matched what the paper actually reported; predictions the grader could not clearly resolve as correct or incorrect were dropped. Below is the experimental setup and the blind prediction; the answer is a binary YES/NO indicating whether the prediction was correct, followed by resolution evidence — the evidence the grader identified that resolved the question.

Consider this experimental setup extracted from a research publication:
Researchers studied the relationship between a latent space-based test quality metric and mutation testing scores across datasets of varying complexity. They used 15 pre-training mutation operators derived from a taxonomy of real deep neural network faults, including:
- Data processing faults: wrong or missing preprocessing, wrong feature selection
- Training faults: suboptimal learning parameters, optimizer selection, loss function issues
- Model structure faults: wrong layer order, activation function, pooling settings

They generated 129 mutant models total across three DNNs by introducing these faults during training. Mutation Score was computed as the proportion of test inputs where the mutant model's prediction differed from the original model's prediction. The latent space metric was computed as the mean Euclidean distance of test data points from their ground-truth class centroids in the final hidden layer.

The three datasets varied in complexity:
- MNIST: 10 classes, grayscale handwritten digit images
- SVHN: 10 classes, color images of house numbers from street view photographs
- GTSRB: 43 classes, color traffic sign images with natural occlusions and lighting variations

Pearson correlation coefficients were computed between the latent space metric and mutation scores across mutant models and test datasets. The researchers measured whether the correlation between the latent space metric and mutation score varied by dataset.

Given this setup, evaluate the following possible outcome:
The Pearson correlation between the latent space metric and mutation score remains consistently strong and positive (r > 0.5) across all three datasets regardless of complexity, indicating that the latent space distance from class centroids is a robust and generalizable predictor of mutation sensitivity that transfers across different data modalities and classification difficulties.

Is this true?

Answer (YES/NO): NO